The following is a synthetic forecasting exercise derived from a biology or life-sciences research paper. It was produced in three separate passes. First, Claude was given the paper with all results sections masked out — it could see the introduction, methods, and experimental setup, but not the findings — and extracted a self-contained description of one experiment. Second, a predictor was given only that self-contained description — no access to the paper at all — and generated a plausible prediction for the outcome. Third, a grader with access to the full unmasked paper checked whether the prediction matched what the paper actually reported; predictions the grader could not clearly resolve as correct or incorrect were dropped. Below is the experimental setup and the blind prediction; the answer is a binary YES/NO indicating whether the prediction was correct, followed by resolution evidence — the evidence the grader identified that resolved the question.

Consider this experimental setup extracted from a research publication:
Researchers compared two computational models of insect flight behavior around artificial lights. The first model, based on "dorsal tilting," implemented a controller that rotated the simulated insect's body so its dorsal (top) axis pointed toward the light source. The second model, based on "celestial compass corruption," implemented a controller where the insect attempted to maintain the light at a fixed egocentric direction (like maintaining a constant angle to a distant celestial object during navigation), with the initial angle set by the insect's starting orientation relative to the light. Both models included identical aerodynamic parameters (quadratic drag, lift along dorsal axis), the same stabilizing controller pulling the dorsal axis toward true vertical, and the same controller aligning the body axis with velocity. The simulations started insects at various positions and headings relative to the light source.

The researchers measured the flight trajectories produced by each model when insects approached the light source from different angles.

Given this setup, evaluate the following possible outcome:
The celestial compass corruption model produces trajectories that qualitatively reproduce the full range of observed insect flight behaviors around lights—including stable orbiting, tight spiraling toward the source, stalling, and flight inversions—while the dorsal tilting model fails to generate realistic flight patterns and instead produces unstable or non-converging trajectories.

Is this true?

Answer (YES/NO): NO